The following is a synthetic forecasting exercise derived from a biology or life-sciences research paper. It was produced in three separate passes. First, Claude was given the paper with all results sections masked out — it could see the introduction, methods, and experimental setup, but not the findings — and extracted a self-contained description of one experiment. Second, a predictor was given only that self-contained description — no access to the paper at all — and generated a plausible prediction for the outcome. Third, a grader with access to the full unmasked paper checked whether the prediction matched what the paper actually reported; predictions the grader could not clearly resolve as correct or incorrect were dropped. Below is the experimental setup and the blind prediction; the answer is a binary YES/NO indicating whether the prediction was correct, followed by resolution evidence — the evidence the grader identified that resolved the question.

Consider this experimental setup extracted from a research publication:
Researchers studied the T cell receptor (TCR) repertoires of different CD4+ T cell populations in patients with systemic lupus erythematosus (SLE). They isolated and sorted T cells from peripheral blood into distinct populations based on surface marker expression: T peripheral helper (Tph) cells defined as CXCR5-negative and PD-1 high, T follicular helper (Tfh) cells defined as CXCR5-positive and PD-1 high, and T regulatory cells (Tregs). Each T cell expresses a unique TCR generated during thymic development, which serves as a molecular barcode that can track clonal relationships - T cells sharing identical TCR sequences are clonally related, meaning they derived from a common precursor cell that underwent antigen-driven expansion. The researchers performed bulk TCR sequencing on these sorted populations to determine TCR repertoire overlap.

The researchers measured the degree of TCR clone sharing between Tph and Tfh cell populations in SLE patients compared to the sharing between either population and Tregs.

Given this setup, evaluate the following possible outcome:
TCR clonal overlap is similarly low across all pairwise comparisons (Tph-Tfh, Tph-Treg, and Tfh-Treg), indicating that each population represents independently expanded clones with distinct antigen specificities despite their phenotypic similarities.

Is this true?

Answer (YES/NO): NO